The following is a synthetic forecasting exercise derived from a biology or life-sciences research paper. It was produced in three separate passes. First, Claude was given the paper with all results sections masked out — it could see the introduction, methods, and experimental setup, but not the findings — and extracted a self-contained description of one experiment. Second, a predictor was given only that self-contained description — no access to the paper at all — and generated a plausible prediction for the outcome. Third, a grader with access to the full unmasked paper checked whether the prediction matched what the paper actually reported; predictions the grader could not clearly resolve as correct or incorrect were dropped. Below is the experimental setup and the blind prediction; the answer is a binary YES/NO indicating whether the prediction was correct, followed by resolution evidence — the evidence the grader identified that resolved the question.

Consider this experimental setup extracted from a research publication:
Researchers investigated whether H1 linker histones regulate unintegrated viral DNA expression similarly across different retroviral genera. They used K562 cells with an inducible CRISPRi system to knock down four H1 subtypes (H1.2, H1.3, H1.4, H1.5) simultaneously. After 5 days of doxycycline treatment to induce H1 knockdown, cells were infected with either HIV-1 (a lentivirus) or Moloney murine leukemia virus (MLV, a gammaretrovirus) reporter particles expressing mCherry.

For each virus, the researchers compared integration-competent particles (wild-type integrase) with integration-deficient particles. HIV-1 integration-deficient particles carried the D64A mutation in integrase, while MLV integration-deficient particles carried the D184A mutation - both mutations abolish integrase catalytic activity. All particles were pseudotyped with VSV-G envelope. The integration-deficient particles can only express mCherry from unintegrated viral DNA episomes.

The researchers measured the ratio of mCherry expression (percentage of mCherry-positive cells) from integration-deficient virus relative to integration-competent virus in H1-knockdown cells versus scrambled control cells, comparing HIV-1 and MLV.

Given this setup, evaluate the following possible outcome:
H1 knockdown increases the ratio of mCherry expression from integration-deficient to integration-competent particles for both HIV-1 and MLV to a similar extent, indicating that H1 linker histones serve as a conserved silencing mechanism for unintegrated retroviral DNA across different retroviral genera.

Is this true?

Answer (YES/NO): NO